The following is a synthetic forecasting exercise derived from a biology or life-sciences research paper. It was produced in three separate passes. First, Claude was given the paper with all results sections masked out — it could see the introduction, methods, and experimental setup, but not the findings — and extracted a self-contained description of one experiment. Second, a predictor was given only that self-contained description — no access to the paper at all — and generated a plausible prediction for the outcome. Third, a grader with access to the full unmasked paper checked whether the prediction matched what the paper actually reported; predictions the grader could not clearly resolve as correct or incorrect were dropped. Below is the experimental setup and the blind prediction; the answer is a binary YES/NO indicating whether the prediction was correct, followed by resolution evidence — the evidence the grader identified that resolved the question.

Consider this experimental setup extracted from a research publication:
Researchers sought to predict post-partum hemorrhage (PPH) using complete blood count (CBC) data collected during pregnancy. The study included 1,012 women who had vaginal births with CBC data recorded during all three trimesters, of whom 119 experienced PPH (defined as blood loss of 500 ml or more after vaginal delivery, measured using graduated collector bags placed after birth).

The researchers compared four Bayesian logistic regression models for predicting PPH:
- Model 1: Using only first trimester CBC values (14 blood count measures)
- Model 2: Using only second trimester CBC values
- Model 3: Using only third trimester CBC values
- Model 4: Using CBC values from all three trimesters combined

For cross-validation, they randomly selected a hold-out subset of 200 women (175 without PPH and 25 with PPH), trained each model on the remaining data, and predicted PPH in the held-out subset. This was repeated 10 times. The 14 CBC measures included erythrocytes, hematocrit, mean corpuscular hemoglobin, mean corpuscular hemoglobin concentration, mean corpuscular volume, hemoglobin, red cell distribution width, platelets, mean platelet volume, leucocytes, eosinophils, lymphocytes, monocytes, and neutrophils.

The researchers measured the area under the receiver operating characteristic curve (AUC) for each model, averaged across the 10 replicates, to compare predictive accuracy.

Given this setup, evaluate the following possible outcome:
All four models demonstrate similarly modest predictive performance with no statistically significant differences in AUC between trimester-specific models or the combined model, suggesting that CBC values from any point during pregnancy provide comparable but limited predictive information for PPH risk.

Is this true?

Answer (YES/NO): NO